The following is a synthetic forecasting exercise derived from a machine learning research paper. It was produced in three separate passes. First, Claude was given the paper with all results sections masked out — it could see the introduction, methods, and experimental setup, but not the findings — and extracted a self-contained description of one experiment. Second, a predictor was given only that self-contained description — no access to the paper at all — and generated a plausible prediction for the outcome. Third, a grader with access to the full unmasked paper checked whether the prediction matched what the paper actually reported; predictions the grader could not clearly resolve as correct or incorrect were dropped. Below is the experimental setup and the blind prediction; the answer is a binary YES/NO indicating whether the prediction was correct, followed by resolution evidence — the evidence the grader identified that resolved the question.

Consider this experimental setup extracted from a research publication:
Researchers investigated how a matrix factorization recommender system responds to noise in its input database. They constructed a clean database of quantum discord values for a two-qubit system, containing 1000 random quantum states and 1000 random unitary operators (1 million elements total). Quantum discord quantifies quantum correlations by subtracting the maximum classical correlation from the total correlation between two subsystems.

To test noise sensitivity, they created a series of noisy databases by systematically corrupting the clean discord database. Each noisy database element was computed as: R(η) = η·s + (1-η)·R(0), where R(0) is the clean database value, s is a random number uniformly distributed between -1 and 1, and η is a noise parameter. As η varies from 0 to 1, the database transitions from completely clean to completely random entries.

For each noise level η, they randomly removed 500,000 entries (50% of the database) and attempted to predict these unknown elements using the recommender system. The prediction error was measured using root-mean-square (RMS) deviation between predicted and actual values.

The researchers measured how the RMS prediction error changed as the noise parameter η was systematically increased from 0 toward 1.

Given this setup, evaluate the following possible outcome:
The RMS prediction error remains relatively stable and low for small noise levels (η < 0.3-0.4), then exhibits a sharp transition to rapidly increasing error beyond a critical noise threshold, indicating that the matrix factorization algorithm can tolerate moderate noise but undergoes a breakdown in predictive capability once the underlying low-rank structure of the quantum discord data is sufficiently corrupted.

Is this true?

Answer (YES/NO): NO